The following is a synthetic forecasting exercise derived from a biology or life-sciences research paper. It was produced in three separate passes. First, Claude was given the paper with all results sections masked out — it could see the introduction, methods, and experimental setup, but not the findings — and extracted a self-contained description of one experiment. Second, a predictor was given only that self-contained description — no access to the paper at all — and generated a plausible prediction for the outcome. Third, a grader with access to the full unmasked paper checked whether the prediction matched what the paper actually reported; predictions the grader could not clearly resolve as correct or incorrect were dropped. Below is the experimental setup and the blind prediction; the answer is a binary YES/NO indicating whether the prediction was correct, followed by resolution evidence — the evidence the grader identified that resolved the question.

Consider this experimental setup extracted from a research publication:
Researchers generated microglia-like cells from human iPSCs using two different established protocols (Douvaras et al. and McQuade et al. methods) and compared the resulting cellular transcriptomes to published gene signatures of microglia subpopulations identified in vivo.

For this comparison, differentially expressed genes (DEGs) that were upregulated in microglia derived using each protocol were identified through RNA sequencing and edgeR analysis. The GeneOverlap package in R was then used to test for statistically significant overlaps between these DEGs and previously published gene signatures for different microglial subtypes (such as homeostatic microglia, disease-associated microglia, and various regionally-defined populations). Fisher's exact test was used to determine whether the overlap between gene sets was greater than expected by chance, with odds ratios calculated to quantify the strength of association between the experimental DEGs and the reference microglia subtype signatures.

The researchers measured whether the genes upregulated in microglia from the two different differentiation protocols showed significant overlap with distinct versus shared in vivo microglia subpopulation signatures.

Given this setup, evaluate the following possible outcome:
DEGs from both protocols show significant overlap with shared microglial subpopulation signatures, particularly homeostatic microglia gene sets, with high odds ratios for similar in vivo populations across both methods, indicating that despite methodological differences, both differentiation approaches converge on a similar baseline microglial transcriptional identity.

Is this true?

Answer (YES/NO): NO